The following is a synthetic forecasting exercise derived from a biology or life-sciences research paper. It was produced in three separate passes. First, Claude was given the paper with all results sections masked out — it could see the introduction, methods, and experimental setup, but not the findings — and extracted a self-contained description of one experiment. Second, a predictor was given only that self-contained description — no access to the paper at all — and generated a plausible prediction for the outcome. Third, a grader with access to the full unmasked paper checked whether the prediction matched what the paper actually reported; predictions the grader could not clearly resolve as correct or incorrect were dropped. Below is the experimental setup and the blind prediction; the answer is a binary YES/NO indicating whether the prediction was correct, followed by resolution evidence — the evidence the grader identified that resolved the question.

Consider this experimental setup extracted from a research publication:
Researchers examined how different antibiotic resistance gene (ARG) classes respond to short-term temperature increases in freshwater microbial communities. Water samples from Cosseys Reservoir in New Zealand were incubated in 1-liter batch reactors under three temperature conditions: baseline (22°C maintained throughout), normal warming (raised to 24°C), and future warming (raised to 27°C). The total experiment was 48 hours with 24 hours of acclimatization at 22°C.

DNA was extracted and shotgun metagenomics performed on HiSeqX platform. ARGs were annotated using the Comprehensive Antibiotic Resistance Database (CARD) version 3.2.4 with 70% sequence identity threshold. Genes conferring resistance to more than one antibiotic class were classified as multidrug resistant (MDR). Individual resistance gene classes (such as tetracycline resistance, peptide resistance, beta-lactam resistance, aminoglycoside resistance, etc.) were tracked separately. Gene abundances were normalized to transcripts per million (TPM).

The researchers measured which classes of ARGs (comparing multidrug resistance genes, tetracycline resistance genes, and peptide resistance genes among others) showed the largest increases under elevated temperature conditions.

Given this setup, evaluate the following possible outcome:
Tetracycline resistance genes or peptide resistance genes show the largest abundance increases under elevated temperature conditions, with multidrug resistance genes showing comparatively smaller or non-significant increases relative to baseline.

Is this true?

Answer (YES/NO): NO